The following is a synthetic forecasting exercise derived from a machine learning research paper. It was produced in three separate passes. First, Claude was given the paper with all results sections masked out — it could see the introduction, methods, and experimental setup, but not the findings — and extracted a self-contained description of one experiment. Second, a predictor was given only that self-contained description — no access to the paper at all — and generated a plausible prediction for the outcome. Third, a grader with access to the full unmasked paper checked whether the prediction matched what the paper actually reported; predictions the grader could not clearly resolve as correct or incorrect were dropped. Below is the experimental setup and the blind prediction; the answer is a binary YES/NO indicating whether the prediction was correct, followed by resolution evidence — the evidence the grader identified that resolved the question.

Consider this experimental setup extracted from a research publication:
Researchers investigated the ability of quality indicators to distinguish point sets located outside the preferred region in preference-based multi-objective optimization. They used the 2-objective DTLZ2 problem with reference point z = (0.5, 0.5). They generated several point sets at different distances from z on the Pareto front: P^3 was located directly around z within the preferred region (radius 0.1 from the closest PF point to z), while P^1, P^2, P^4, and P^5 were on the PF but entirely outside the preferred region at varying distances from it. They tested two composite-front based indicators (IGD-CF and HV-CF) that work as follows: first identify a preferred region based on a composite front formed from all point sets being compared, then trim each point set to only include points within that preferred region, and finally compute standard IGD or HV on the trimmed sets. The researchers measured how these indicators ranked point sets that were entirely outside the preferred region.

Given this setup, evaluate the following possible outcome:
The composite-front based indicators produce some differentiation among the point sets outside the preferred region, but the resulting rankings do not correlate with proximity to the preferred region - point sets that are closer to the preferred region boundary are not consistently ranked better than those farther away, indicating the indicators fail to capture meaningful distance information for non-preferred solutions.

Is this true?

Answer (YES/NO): NO